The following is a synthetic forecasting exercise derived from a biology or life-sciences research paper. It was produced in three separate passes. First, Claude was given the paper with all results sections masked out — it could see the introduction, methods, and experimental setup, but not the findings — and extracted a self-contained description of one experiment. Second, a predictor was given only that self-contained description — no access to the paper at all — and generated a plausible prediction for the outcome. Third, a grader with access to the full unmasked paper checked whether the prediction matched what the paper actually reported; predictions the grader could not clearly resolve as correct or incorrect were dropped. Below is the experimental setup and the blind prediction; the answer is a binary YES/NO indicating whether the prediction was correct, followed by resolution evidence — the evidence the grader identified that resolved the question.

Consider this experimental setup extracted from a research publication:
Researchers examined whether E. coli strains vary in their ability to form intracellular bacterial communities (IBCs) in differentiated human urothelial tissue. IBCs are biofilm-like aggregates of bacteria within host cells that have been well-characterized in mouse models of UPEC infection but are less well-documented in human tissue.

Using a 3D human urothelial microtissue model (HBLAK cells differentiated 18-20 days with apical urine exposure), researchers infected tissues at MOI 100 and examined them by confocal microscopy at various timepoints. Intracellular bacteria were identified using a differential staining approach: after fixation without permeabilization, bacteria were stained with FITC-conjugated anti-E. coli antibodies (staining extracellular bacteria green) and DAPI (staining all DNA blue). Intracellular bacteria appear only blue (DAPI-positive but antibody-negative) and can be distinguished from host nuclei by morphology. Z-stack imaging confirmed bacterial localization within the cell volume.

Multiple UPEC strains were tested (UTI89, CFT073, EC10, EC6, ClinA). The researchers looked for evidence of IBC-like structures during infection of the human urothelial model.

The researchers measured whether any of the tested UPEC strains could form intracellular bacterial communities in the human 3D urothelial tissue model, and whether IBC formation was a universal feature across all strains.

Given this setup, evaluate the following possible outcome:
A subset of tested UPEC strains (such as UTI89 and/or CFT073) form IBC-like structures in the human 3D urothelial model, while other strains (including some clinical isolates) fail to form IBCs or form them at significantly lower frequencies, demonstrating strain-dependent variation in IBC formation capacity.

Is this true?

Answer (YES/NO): YES